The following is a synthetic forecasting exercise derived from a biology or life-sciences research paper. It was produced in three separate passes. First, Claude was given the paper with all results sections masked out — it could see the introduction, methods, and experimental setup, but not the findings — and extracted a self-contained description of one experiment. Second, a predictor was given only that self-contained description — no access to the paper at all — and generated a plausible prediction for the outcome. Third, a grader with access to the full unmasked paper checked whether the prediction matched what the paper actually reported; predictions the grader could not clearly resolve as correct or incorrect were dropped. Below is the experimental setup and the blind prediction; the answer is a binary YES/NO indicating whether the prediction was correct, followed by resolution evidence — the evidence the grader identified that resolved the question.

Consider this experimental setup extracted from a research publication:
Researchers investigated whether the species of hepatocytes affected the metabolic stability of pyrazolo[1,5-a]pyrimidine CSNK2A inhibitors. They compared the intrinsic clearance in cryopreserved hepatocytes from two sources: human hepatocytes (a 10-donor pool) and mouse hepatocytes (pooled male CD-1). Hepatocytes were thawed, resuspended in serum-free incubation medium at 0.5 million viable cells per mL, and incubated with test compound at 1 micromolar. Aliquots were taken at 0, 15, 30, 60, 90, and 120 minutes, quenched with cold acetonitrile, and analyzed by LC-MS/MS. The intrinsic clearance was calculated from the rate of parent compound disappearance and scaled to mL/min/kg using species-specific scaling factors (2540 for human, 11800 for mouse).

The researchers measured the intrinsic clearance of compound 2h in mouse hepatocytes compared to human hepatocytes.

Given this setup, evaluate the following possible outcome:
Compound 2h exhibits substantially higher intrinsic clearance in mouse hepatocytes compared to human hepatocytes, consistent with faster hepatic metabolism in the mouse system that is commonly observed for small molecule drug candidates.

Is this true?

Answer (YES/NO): YES